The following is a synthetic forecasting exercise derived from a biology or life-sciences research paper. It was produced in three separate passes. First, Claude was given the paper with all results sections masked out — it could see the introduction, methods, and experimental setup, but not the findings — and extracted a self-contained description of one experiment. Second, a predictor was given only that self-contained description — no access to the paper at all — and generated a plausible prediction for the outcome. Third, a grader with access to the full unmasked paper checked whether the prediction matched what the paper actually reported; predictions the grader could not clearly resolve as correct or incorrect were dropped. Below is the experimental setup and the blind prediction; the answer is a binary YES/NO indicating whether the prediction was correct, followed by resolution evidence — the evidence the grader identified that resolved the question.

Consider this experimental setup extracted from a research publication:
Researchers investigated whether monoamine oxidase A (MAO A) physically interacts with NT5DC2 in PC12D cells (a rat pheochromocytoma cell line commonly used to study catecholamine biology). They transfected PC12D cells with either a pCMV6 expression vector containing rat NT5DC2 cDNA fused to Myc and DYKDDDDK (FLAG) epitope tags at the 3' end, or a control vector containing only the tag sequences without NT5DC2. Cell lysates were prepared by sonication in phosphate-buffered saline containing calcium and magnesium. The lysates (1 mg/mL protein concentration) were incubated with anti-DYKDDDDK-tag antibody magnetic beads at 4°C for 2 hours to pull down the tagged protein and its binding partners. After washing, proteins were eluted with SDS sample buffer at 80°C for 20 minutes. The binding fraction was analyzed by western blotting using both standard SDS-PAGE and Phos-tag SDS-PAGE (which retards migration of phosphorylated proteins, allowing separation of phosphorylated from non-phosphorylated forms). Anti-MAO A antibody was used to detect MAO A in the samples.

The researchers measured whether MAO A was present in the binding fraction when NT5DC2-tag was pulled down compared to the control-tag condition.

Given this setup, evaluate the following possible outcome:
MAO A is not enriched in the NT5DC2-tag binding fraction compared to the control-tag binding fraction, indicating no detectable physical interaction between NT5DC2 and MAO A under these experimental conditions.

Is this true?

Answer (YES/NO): NO